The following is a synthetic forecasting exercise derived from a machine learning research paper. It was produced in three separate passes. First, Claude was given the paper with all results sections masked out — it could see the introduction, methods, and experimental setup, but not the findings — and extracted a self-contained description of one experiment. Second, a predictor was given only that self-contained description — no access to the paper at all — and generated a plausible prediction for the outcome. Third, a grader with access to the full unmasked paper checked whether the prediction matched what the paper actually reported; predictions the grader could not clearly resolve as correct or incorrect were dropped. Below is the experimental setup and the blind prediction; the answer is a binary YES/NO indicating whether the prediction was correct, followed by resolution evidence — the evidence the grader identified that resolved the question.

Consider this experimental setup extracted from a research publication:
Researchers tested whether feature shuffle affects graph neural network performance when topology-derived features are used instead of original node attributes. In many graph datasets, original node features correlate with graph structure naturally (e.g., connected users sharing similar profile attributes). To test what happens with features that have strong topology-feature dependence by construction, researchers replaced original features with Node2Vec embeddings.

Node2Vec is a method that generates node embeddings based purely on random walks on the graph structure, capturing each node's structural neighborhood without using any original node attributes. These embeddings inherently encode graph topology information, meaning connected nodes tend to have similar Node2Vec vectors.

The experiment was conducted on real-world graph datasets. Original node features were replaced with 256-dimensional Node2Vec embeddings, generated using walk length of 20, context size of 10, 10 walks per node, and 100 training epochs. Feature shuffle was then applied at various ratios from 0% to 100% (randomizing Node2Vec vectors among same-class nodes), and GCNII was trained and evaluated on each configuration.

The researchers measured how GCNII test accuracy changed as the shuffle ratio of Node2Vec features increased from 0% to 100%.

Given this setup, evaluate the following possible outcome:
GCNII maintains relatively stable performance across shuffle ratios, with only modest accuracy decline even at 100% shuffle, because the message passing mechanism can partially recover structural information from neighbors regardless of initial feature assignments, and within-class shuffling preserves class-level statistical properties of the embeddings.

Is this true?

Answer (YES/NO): NO